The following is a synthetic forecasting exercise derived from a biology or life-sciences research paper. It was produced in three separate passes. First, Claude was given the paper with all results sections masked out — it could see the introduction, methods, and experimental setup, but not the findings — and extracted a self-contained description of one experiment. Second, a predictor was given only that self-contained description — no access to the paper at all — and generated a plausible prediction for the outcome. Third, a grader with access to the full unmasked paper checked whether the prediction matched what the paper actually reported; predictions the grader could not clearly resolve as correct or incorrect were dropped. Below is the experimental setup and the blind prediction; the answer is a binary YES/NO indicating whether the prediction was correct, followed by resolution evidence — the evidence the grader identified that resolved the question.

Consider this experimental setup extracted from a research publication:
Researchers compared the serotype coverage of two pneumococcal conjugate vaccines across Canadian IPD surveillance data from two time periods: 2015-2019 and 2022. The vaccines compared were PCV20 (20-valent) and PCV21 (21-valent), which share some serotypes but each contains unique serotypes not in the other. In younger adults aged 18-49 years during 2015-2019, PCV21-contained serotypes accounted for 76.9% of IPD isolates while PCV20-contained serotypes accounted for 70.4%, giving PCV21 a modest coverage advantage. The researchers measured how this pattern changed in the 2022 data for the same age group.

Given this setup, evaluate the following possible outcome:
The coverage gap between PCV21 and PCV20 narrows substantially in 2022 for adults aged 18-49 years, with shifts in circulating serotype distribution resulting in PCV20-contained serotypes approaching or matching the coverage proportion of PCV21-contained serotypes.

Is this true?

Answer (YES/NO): NO